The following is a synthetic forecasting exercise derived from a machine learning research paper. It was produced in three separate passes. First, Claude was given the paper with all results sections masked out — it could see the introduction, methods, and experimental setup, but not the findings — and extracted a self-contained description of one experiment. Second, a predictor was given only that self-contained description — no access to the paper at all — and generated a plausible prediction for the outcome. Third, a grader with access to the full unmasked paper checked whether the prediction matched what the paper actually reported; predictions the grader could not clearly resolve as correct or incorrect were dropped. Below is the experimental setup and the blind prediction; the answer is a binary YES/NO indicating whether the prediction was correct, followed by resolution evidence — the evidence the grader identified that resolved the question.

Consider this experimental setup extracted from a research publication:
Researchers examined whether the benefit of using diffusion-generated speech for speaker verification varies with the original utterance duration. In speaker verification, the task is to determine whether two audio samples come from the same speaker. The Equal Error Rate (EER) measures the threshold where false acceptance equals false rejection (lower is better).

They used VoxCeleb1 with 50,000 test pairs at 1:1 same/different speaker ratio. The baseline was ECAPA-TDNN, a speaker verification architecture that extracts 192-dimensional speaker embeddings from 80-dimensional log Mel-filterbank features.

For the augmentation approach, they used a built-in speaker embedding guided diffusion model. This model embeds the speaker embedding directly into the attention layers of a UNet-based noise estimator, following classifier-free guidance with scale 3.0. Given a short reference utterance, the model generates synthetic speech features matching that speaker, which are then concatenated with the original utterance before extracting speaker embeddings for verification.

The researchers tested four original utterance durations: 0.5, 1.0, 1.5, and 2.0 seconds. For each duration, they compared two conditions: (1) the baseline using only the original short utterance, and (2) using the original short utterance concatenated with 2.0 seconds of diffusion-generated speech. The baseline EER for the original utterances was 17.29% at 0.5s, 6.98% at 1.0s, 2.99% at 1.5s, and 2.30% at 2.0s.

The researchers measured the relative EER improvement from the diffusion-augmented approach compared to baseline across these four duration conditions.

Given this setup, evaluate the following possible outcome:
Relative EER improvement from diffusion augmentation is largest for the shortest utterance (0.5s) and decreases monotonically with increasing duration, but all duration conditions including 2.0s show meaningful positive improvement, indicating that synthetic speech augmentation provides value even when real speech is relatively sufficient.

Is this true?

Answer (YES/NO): YES